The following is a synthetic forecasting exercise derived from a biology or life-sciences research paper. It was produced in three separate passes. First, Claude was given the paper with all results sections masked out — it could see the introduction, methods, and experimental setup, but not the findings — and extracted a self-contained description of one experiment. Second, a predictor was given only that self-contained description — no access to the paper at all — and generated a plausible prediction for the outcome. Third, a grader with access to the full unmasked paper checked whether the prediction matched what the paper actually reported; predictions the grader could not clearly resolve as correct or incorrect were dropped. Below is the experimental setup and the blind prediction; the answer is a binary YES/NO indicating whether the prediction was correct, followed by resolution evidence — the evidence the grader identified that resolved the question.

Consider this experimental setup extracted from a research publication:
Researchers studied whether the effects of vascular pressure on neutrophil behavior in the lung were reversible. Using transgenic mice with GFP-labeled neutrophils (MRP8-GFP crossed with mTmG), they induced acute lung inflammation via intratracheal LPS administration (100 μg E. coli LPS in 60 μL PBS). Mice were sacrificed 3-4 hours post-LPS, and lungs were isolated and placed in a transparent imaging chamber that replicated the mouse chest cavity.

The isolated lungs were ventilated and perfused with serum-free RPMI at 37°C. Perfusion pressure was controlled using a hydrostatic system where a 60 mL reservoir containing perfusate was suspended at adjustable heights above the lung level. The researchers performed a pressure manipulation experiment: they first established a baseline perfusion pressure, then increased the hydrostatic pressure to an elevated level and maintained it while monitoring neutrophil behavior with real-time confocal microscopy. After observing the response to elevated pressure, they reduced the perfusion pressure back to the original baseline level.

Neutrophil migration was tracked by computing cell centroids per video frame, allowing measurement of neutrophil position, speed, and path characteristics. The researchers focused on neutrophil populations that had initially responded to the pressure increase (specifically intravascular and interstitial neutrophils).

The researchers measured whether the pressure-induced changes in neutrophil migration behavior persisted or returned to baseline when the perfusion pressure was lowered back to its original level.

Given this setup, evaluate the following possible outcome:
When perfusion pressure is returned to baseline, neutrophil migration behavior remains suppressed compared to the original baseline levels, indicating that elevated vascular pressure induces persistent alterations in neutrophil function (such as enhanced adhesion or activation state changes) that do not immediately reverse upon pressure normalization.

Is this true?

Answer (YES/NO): NO